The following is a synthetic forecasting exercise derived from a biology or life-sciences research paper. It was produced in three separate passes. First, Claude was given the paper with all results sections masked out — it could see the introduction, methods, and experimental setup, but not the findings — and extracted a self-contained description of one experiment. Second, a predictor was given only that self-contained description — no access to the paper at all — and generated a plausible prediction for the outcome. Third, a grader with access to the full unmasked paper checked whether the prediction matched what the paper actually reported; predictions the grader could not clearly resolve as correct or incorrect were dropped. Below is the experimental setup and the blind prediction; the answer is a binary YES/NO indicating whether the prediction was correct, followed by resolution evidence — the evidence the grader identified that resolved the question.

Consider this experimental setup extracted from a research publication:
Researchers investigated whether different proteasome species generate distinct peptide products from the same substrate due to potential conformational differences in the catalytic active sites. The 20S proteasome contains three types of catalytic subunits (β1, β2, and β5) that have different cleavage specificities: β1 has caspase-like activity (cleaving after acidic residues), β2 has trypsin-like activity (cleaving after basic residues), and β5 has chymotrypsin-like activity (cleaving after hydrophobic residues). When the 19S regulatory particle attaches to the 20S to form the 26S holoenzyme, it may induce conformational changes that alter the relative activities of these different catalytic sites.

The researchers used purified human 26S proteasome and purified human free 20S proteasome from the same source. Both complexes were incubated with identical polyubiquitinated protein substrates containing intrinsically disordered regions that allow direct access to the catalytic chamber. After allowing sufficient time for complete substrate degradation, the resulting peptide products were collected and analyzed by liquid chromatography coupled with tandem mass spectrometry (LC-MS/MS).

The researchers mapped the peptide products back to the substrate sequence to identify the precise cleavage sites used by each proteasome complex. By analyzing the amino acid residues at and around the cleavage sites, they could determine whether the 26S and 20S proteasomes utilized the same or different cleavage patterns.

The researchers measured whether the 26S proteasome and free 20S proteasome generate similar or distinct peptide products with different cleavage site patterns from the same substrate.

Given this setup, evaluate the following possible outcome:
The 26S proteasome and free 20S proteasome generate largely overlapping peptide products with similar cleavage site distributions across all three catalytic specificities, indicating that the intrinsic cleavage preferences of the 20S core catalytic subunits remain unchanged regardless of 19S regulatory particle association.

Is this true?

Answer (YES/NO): NO